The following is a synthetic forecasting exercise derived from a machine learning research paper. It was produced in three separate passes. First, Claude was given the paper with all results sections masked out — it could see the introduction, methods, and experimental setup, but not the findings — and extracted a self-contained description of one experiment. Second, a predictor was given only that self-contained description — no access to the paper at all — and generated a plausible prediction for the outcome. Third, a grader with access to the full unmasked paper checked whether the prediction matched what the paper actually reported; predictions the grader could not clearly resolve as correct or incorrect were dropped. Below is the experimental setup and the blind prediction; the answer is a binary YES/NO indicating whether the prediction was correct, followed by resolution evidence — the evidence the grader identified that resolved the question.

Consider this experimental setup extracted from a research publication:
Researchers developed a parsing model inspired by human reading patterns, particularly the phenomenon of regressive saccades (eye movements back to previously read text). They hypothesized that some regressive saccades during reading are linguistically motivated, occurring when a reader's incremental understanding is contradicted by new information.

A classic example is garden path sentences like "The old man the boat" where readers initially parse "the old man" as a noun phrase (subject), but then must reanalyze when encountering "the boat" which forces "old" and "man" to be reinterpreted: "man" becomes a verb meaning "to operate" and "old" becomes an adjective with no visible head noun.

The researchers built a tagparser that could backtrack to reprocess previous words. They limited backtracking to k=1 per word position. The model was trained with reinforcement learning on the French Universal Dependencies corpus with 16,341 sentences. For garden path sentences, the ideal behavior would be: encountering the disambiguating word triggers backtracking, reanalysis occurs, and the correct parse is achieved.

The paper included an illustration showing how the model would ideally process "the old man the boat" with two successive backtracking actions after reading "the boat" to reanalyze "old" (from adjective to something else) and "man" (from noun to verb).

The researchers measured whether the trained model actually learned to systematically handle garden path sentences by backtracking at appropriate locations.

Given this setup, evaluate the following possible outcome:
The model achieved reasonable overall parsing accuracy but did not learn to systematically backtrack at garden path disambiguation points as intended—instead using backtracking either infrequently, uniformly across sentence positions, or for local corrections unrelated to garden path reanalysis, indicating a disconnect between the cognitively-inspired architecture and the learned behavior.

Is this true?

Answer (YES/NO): NO